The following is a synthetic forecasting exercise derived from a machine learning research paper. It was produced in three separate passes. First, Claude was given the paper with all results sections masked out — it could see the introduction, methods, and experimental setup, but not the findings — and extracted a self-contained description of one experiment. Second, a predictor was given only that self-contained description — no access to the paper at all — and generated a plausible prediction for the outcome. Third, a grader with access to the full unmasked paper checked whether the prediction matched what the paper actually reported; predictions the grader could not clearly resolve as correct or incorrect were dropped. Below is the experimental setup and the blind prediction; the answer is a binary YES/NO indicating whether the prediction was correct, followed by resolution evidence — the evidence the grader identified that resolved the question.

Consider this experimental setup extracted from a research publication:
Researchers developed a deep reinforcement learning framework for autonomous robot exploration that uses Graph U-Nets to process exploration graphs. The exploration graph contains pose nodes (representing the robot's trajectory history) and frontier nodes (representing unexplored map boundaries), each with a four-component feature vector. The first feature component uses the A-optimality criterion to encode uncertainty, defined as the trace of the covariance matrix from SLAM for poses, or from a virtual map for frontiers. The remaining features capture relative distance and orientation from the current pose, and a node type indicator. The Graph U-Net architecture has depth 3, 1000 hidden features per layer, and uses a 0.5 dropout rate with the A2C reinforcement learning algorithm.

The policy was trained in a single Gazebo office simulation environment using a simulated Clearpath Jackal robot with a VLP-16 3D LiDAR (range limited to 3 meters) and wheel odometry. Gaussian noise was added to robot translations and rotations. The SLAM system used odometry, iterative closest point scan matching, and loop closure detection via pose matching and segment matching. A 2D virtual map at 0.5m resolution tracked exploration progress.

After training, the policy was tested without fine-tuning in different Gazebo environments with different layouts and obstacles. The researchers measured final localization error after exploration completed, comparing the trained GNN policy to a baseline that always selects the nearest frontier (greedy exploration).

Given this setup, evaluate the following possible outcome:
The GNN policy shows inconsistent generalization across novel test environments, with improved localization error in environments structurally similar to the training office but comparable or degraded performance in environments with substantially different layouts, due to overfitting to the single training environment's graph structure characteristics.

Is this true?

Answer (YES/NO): NO